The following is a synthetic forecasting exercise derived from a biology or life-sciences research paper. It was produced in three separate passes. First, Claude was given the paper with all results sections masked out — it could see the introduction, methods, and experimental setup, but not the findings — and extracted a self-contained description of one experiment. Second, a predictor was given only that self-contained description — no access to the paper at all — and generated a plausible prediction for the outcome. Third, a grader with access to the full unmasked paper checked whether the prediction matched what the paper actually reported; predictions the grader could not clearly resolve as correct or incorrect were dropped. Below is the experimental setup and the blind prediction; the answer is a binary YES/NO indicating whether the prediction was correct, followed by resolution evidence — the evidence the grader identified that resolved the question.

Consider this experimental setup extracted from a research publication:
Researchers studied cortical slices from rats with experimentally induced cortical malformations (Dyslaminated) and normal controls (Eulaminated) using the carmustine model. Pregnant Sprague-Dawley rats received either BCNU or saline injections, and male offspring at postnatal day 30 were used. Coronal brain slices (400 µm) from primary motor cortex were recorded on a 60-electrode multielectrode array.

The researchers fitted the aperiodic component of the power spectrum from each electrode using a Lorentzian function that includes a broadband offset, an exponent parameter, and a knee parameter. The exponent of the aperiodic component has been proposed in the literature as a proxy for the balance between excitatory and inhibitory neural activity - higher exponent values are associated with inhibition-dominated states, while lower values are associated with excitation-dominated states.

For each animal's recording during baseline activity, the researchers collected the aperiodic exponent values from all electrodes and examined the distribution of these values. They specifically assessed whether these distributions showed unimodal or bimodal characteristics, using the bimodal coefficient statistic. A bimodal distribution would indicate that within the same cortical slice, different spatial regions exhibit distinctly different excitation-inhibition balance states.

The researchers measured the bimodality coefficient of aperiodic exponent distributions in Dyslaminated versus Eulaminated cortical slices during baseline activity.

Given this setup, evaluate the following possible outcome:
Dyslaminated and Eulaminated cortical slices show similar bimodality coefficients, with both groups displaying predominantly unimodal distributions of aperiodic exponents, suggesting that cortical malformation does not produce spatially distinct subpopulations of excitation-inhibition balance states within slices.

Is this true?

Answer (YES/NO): NO